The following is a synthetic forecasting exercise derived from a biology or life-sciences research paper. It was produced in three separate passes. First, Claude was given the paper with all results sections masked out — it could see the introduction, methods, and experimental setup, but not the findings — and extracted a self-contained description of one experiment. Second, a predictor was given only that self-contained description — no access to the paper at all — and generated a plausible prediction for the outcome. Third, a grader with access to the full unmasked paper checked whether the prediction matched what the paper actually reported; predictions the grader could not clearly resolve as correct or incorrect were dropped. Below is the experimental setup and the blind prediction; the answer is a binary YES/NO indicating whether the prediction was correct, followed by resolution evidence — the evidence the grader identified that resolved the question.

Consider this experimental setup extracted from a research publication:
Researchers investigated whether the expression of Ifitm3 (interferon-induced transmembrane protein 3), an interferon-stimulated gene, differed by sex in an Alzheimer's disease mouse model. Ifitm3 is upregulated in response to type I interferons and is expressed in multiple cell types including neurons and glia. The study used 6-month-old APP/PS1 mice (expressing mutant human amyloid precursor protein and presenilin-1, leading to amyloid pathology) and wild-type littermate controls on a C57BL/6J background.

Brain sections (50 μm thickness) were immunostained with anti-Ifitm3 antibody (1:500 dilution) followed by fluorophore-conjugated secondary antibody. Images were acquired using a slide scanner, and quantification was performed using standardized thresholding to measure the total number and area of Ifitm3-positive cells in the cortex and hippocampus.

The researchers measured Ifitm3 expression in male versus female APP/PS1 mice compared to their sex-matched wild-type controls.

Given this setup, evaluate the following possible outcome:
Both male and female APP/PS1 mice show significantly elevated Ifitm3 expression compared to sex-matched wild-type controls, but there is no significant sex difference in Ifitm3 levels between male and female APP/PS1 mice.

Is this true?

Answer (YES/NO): NO